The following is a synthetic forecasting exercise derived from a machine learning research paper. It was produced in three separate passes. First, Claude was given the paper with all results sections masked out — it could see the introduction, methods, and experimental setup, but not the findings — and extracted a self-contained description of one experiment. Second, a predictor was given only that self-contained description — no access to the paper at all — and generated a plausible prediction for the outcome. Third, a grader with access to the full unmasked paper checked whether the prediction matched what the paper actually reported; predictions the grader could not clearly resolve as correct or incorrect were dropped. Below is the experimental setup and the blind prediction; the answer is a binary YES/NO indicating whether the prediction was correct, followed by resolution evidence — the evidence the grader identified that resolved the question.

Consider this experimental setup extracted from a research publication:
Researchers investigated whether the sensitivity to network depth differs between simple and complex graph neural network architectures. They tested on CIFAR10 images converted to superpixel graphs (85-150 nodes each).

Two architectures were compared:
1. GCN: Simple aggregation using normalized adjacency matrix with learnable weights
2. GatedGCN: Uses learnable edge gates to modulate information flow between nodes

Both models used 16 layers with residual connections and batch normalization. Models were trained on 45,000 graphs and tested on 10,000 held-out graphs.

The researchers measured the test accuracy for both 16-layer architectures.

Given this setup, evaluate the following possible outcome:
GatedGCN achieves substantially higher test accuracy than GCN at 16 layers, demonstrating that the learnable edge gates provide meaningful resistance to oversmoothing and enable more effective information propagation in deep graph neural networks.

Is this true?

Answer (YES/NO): YES